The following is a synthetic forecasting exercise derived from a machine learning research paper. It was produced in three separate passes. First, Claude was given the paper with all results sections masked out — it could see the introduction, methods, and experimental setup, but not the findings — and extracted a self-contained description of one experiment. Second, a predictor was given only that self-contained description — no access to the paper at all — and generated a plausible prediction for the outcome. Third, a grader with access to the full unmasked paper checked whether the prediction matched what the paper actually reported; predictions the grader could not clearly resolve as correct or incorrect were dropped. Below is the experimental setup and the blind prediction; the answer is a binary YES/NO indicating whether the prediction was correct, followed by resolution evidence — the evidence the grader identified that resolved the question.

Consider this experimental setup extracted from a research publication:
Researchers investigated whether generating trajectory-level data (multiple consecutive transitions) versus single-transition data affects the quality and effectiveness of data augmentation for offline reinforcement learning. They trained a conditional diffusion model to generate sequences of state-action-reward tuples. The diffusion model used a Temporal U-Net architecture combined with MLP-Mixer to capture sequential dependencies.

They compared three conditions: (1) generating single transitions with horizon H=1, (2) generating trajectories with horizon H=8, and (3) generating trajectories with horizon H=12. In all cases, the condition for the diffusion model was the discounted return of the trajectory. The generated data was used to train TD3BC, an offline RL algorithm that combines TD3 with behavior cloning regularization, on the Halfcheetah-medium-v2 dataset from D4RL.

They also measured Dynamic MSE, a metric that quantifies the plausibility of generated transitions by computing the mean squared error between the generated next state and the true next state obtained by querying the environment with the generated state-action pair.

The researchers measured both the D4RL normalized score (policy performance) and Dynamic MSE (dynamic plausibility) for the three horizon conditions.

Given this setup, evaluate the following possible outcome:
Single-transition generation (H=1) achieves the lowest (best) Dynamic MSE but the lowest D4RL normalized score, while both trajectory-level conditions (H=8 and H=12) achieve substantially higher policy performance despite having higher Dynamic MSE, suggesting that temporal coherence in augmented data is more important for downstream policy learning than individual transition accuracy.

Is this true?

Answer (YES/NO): NO